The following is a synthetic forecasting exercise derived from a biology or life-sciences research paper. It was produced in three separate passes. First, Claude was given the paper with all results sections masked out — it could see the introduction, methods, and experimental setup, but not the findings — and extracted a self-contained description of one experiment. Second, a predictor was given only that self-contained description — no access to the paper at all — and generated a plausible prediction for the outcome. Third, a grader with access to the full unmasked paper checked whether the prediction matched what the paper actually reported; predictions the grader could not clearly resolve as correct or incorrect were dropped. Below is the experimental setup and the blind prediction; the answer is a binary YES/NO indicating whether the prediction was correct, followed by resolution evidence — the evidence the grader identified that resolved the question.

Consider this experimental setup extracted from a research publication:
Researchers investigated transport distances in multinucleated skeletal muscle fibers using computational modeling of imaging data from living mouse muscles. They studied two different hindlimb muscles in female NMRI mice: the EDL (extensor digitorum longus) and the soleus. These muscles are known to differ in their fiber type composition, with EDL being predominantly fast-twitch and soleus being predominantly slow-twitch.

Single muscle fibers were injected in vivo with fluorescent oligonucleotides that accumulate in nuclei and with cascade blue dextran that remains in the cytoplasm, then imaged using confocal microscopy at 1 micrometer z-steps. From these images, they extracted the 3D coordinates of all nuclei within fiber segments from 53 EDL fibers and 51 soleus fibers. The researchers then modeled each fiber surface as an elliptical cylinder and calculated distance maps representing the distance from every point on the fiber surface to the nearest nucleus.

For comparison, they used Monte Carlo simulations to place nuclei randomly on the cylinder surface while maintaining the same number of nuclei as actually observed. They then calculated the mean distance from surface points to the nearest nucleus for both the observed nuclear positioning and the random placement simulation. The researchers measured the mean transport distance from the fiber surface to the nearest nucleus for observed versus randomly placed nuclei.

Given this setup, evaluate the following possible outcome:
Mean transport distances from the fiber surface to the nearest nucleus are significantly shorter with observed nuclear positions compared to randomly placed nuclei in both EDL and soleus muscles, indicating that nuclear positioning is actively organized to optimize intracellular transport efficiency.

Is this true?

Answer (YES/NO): NO